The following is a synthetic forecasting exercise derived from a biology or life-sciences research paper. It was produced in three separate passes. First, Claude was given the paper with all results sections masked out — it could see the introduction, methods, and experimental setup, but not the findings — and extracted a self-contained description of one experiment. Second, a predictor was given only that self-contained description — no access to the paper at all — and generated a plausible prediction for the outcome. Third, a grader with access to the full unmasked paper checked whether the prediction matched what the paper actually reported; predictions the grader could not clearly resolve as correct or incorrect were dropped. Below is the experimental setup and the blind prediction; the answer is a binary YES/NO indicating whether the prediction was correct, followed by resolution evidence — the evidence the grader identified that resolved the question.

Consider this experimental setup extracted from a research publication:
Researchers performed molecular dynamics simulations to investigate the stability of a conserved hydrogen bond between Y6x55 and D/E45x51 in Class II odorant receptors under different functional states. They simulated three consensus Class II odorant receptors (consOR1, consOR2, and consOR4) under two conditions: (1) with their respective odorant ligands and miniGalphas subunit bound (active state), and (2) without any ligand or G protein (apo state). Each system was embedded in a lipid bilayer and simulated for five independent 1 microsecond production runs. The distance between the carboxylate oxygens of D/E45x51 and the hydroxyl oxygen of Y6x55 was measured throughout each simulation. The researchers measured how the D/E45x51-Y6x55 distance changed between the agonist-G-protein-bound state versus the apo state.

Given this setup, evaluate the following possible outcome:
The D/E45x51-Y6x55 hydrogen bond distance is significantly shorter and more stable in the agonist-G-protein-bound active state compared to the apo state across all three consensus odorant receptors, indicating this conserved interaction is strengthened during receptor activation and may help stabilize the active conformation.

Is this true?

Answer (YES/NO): YES